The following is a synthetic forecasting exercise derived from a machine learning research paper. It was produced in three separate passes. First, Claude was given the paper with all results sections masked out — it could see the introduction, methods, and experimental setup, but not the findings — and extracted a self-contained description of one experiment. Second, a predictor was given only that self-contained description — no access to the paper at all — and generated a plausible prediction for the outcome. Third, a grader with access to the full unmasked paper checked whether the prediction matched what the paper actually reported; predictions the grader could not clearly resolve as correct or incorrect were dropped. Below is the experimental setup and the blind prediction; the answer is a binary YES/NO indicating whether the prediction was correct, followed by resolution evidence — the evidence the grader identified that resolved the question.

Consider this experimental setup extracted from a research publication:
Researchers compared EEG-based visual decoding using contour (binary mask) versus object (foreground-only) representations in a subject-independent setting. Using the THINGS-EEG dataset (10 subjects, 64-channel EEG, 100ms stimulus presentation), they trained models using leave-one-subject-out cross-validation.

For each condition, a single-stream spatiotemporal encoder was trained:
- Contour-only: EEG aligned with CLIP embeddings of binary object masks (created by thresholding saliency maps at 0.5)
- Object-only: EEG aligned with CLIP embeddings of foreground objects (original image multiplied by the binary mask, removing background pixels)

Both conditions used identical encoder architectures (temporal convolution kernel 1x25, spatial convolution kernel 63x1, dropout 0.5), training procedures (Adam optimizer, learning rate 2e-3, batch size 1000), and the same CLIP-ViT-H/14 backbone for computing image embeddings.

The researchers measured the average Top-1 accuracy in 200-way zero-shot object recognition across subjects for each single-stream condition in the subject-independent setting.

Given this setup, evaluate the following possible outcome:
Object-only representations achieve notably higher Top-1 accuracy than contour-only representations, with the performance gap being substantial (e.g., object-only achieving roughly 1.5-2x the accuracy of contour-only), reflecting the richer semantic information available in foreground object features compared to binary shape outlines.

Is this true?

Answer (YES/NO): NO